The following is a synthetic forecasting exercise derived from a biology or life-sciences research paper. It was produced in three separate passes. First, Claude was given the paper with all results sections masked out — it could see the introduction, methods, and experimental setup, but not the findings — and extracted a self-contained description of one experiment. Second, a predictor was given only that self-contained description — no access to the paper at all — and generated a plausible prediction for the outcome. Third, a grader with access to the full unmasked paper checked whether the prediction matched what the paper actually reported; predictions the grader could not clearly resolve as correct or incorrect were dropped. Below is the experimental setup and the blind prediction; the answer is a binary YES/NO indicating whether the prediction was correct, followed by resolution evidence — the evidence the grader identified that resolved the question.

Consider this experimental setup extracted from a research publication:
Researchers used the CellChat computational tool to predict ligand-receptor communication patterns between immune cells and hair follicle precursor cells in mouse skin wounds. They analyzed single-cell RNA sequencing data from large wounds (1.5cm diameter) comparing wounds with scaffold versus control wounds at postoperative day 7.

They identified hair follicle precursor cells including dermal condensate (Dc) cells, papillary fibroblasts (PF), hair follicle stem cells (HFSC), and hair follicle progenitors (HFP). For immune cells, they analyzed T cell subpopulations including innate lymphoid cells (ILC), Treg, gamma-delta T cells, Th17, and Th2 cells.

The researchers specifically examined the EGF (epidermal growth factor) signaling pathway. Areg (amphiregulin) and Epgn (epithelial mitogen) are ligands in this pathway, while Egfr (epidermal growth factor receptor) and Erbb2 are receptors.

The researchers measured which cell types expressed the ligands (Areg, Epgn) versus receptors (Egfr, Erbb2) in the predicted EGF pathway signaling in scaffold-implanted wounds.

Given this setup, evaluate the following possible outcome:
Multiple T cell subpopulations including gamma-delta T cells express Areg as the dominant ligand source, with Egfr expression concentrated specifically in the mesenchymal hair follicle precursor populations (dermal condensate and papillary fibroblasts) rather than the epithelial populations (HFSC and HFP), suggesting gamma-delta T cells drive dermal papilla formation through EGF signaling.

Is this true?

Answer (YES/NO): NO